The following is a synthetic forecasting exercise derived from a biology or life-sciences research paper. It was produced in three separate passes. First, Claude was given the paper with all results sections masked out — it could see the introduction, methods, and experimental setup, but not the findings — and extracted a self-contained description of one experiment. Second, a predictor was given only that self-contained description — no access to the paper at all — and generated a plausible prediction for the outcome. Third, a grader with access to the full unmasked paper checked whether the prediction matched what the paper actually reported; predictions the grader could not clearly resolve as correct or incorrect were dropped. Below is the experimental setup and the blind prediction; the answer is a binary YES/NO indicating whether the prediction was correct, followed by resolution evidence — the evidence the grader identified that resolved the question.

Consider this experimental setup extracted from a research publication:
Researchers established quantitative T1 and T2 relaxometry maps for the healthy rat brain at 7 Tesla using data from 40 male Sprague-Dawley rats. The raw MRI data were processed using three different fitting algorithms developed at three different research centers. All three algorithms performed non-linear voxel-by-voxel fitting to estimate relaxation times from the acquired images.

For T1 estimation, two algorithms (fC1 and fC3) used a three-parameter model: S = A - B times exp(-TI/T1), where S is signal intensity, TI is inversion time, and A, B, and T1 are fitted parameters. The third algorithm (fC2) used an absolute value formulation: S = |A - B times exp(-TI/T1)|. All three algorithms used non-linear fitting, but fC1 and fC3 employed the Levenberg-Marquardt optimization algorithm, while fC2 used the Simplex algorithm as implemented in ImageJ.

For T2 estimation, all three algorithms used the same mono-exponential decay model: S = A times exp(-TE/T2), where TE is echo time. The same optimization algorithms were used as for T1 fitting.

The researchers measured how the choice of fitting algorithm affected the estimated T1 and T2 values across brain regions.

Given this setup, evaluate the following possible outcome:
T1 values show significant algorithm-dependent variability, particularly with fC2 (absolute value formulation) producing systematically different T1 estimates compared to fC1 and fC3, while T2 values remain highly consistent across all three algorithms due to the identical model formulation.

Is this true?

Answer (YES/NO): NO